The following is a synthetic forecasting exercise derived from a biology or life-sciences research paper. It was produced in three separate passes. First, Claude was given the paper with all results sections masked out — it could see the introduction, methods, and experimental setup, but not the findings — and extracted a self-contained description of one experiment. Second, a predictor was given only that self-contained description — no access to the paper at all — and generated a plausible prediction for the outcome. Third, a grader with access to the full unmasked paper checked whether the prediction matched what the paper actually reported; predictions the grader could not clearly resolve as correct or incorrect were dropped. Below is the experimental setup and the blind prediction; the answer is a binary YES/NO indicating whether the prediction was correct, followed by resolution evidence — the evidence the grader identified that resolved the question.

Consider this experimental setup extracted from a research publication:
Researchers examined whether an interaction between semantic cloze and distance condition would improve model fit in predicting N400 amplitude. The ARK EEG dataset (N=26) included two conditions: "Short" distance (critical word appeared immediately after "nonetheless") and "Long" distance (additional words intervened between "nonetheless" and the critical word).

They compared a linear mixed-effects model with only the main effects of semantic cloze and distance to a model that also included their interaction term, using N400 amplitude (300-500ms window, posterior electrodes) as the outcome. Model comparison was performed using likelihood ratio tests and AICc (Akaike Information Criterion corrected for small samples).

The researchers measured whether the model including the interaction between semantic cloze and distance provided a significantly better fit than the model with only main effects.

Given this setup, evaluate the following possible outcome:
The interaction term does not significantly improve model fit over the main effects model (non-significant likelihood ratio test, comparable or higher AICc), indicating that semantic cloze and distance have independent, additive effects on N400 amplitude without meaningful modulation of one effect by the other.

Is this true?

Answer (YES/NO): NO